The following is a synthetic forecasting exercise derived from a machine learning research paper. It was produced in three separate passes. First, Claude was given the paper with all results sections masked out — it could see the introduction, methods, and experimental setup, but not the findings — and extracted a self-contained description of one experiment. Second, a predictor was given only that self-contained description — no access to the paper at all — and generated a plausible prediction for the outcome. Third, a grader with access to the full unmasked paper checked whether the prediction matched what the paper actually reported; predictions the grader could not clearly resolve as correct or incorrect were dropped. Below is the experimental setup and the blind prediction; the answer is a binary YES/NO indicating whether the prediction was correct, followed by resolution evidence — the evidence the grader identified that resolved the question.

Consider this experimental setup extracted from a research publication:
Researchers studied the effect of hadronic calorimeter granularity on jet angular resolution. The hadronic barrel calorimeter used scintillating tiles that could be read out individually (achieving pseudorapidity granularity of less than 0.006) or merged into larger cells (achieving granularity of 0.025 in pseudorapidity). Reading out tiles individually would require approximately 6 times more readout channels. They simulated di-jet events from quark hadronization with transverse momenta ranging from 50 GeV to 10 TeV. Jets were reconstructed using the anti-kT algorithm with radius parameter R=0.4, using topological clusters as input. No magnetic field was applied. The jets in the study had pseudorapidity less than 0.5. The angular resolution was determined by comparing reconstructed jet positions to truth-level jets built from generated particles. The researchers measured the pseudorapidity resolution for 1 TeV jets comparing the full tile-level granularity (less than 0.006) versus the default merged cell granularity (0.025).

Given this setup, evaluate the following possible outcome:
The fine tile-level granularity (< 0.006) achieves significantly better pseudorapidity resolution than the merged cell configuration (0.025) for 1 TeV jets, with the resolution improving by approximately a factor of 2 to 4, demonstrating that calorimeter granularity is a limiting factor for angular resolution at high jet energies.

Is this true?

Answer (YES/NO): NO